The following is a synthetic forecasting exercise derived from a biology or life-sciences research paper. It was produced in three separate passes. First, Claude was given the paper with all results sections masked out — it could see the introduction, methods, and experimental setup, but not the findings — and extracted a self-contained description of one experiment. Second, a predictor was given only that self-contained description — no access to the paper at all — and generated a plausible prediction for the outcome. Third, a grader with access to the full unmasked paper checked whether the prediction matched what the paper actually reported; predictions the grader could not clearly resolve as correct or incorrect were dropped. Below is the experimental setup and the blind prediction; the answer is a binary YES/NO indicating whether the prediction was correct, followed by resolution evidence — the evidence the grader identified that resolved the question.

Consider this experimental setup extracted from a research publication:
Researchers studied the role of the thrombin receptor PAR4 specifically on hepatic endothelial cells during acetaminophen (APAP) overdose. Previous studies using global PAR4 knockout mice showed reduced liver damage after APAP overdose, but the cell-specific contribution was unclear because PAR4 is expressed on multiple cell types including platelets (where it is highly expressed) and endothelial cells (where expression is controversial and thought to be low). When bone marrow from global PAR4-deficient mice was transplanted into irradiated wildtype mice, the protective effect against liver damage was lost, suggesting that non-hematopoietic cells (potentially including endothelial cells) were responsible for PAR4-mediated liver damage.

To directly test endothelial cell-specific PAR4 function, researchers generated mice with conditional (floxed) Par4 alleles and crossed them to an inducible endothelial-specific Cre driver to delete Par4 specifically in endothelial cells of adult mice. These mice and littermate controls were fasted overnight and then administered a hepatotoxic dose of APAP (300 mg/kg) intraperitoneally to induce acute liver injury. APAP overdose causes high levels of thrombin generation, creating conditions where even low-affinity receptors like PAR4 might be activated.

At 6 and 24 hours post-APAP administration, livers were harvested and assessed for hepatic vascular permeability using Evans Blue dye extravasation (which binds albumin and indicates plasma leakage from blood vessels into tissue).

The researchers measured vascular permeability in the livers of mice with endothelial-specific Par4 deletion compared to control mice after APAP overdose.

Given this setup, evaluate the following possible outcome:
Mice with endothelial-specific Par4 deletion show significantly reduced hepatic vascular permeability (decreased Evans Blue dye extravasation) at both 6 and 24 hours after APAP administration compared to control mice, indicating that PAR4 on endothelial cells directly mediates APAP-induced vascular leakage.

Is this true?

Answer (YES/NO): NO